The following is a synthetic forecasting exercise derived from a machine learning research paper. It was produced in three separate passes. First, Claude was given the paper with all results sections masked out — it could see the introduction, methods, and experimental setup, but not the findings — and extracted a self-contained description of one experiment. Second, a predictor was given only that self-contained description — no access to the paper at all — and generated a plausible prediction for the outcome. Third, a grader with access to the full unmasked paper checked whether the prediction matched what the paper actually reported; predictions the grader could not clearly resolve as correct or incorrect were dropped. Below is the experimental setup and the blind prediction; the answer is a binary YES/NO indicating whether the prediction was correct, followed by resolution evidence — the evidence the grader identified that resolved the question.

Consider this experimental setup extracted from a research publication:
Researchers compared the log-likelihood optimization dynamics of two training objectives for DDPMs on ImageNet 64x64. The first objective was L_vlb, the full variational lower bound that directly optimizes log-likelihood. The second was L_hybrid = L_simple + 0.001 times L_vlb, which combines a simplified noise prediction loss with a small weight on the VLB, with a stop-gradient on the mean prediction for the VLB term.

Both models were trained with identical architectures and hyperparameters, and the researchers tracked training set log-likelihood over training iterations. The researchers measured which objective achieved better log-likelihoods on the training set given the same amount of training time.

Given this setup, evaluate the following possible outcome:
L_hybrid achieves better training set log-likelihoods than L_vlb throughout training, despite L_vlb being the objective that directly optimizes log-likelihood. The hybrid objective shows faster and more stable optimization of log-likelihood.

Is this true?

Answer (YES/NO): YES